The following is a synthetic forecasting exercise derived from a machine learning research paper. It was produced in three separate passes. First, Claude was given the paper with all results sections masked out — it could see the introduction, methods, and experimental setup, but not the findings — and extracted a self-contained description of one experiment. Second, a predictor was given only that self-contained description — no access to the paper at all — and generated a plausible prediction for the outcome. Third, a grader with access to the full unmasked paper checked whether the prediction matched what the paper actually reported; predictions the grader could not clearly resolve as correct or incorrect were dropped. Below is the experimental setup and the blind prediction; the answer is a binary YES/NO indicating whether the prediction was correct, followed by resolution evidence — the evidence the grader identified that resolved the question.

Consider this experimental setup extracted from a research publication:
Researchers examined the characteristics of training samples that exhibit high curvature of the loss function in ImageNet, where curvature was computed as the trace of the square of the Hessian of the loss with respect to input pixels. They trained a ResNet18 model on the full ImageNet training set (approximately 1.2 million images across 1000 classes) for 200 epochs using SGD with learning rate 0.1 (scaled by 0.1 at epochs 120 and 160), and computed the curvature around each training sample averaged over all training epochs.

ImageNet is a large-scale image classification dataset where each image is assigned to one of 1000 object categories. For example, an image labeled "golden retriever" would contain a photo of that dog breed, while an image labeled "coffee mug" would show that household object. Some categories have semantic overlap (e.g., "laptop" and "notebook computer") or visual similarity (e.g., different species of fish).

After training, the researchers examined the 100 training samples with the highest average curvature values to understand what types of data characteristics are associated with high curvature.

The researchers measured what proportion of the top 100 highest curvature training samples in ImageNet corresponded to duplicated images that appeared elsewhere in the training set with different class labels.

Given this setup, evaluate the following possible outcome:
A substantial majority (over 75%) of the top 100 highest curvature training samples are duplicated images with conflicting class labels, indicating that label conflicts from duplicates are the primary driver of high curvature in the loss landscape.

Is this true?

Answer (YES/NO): NO